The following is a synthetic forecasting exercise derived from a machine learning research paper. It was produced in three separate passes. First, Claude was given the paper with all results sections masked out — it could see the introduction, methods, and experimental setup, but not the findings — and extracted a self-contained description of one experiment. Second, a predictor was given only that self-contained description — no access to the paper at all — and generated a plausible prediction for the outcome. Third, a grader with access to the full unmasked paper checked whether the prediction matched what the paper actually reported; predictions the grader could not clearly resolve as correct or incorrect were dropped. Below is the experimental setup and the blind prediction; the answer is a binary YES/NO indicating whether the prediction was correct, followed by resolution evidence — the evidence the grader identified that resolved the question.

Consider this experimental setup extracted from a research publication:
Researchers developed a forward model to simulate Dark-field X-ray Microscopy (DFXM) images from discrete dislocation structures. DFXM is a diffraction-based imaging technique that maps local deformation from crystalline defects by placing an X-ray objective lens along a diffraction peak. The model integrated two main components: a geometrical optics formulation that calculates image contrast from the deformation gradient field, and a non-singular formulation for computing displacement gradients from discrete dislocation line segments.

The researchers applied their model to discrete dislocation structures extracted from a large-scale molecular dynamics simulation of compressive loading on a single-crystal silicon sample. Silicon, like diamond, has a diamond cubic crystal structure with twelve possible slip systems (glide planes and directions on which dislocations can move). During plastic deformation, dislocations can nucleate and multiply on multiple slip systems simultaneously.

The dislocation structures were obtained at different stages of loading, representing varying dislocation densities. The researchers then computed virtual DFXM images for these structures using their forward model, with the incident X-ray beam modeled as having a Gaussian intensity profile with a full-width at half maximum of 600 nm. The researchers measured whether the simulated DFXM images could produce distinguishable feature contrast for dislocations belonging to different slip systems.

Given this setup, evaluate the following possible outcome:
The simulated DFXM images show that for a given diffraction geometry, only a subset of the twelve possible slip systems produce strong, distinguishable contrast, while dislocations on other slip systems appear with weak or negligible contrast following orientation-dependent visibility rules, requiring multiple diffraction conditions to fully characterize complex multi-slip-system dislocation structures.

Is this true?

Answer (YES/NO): NO